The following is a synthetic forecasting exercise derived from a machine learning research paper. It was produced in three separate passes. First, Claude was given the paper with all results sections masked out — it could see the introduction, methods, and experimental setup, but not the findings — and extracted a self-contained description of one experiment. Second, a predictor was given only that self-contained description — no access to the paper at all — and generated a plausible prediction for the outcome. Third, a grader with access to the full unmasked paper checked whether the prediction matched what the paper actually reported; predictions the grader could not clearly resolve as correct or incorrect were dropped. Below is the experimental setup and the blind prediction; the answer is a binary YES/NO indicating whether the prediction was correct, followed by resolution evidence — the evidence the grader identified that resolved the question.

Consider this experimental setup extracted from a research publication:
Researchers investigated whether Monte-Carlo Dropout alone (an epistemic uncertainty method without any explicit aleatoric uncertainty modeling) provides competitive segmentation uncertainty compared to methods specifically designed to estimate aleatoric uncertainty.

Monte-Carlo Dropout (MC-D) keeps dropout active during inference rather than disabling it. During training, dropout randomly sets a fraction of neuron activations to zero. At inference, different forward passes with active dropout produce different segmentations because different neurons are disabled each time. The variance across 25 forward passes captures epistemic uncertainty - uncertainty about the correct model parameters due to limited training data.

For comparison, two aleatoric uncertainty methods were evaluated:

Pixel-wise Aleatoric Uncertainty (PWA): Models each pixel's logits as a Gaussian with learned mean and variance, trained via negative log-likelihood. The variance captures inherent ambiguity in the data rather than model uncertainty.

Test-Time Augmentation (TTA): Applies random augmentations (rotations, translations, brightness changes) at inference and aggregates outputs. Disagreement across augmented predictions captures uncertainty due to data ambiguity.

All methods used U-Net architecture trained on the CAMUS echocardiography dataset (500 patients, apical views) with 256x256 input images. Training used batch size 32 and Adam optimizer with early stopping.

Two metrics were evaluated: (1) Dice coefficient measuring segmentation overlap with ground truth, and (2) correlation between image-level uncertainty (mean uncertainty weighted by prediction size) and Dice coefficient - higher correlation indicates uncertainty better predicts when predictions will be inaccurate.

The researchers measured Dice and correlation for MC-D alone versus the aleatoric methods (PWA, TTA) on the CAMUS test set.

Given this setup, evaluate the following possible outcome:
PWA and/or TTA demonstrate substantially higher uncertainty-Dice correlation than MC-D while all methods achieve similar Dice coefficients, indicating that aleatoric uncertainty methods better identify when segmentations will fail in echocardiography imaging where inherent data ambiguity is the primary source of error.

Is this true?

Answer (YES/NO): NO